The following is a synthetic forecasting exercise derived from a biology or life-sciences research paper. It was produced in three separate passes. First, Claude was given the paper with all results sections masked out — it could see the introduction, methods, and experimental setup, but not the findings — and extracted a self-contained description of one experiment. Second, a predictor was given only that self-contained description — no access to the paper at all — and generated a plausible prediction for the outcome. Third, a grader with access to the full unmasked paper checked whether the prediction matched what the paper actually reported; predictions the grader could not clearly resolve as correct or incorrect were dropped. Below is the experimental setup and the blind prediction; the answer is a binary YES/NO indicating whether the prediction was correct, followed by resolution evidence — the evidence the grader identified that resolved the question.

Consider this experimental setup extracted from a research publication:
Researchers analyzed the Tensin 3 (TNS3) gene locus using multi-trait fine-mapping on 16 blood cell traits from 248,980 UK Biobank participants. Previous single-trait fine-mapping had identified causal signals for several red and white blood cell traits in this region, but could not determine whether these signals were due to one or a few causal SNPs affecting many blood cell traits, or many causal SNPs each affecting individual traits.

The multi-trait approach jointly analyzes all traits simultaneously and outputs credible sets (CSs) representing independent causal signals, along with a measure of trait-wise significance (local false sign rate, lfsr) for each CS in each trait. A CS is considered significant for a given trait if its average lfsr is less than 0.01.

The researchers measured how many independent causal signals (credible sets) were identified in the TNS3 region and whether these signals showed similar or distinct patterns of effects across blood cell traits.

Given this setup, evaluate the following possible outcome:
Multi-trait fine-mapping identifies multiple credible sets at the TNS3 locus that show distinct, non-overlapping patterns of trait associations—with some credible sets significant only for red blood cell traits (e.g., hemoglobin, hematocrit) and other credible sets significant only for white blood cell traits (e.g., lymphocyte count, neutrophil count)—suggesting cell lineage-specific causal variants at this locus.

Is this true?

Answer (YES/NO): NO